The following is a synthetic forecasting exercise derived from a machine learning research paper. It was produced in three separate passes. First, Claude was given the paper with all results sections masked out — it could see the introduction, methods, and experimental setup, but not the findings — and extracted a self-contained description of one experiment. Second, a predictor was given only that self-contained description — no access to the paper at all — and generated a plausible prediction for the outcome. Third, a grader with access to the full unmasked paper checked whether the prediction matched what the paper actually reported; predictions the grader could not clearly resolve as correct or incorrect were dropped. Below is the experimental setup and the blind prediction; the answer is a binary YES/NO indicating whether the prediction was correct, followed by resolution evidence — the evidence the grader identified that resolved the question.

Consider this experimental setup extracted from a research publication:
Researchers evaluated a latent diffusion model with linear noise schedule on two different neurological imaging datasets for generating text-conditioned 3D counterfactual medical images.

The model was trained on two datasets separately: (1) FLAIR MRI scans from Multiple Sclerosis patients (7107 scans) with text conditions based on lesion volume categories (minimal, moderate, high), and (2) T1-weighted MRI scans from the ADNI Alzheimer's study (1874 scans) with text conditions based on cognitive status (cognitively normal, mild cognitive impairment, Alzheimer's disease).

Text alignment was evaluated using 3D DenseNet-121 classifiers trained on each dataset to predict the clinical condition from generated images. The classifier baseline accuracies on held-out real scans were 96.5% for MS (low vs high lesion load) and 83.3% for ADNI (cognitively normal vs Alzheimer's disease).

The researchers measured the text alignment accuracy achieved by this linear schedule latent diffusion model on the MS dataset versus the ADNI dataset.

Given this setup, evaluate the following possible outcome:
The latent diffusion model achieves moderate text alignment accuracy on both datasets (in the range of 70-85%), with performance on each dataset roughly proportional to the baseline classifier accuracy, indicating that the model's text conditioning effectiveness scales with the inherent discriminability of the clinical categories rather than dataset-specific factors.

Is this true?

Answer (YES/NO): NO